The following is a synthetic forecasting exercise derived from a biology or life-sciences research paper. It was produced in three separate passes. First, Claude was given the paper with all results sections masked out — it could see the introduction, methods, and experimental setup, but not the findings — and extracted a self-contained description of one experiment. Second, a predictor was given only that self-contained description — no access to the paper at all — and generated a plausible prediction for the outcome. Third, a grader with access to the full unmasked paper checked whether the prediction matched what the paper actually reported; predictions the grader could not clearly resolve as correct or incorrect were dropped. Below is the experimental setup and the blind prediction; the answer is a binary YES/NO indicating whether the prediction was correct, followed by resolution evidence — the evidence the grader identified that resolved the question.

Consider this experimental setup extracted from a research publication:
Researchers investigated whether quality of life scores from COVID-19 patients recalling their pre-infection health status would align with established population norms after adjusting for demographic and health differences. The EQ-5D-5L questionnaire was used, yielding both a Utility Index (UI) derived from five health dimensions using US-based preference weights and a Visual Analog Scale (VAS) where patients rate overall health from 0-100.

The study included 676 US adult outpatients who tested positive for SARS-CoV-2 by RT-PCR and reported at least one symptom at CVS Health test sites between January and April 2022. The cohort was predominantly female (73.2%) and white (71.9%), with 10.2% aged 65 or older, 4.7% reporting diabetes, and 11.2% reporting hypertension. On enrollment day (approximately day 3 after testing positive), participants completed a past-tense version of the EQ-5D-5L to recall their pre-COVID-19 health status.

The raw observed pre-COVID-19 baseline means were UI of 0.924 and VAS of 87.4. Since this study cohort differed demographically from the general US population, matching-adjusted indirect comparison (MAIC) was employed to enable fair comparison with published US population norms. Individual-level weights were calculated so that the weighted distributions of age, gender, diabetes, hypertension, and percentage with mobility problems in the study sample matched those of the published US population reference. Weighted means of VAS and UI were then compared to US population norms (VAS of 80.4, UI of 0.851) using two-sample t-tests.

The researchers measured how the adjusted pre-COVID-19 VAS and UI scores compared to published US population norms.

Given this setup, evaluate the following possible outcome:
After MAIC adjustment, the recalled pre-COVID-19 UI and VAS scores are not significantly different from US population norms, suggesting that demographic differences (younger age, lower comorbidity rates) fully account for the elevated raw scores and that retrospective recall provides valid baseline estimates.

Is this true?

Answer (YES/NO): NO